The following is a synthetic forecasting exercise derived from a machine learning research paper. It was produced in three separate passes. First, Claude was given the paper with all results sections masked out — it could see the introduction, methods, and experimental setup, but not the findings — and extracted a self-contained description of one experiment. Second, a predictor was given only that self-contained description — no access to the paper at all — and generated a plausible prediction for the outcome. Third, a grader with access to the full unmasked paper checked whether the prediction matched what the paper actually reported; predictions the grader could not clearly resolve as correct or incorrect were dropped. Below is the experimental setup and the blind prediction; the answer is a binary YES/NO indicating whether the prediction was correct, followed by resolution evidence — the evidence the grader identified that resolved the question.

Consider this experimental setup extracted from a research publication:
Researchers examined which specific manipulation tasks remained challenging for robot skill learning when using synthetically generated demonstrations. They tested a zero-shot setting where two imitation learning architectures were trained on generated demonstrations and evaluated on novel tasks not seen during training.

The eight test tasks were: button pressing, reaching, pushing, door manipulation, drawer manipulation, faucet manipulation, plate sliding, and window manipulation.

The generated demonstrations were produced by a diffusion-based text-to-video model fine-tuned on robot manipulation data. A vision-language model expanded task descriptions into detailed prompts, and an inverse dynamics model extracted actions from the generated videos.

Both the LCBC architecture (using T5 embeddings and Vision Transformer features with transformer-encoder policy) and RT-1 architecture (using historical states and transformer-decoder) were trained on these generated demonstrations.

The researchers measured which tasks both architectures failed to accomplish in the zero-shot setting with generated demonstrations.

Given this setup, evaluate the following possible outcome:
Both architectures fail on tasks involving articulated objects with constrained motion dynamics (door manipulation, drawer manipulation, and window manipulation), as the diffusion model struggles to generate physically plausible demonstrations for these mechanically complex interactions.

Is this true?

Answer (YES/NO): NO